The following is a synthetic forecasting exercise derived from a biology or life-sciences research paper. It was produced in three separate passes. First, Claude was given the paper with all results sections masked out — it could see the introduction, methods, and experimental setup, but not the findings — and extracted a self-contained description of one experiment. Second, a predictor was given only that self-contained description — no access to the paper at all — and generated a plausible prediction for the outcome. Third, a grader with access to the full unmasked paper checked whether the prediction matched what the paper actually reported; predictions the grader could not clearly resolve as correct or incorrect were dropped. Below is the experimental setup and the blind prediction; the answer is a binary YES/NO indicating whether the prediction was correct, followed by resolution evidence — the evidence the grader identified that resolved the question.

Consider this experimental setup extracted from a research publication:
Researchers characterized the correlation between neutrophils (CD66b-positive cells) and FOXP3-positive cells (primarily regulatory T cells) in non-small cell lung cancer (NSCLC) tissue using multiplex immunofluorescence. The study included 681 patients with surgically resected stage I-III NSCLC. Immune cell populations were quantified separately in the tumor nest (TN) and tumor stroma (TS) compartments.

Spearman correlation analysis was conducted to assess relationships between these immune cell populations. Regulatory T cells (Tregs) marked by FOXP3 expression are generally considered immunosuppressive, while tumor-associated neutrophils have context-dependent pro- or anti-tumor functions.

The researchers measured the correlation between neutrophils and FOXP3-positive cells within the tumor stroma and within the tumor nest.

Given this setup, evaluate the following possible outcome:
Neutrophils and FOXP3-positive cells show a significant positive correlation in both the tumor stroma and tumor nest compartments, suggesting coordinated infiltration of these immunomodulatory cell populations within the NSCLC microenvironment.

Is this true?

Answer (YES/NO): YES